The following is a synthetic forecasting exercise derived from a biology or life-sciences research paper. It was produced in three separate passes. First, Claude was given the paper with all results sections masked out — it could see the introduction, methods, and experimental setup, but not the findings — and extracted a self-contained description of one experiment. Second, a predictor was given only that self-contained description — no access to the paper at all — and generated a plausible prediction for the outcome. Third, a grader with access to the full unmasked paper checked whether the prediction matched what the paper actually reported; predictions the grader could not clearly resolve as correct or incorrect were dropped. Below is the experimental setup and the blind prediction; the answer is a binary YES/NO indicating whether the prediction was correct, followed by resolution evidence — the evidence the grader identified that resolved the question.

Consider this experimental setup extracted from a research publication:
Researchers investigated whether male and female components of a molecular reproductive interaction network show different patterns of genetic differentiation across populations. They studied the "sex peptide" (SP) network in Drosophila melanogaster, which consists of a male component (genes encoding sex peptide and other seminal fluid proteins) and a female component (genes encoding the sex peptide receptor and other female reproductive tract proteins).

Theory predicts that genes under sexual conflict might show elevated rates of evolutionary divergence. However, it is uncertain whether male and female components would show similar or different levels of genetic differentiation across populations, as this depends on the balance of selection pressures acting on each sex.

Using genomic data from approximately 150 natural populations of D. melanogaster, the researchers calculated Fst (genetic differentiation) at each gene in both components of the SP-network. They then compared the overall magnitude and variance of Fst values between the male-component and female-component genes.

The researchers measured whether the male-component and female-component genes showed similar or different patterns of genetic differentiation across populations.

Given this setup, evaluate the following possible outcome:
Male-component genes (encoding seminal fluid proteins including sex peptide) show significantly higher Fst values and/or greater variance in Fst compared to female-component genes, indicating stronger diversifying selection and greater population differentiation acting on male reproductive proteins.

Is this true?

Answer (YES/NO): NO